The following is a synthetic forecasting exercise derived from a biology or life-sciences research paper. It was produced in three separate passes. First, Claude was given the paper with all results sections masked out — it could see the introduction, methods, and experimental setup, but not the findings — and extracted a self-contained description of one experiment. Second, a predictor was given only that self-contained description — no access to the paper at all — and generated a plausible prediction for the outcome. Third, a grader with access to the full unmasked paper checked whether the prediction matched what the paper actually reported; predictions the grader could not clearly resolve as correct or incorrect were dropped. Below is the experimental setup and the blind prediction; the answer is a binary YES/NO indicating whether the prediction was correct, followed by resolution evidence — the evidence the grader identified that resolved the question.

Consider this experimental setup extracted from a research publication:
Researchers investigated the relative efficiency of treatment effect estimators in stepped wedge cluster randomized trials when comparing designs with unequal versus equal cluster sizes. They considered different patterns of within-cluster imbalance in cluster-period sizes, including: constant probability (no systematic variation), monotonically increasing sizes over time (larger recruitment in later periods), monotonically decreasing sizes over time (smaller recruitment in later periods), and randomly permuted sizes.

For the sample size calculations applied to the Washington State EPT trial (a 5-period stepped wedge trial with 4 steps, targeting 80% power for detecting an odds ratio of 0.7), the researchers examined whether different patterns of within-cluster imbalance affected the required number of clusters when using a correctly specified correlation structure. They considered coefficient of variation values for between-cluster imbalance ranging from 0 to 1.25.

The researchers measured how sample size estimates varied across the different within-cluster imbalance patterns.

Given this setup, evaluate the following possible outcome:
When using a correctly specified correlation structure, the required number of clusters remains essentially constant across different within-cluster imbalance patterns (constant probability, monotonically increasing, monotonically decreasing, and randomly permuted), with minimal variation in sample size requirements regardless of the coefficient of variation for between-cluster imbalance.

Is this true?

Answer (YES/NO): NO